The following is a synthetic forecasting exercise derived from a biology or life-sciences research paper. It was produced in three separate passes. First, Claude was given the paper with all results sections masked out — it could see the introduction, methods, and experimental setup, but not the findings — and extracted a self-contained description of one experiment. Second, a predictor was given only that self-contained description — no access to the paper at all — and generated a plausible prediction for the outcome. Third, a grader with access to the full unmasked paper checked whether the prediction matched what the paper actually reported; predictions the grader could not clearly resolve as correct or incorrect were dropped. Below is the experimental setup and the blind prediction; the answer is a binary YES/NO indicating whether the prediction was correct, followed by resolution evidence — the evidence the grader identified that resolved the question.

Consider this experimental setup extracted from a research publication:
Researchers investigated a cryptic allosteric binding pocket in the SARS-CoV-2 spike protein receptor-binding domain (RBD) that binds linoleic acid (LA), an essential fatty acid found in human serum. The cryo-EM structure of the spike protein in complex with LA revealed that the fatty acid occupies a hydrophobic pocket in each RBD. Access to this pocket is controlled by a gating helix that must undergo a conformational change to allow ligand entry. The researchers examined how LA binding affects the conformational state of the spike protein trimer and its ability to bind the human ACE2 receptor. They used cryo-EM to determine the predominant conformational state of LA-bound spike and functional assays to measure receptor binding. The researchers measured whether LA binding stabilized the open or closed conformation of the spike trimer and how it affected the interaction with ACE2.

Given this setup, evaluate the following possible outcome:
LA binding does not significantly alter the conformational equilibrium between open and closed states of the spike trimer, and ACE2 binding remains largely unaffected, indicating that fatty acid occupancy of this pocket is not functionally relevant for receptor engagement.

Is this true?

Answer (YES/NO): NO